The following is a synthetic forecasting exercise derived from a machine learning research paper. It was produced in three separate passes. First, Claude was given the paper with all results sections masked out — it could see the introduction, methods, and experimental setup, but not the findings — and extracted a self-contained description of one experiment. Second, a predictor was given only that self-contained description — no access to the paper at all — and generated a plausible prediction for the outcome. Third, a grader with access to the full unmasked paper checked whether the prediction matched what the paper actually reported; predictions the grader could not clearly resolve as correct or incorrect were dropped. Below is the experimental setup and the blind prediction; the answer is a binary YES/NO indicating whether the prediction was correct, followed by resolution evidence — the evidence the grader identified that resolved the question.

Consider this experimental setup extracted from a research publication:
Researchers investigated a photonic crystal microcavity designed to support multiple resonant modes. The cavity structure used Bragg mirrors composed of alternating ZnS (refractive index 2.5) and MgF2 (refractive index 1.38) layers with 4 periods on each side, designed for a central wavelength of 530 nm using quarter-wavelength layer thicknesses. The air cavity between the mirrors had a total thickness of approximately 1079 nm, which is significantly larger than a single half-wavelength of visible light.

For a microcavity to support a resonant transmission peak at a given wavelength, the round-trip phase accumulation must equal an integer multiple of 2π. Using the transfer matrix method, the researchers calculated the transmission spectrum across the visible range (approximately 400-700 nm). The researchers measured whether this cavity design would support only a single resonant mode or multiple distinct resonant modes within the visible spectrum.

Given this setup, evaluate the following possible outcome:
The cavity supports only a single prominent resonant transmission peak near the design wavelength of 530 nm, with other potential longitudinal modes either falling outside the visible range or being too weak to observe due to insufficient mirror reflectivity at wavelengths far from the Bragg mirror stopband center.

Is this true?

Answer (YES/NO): NO